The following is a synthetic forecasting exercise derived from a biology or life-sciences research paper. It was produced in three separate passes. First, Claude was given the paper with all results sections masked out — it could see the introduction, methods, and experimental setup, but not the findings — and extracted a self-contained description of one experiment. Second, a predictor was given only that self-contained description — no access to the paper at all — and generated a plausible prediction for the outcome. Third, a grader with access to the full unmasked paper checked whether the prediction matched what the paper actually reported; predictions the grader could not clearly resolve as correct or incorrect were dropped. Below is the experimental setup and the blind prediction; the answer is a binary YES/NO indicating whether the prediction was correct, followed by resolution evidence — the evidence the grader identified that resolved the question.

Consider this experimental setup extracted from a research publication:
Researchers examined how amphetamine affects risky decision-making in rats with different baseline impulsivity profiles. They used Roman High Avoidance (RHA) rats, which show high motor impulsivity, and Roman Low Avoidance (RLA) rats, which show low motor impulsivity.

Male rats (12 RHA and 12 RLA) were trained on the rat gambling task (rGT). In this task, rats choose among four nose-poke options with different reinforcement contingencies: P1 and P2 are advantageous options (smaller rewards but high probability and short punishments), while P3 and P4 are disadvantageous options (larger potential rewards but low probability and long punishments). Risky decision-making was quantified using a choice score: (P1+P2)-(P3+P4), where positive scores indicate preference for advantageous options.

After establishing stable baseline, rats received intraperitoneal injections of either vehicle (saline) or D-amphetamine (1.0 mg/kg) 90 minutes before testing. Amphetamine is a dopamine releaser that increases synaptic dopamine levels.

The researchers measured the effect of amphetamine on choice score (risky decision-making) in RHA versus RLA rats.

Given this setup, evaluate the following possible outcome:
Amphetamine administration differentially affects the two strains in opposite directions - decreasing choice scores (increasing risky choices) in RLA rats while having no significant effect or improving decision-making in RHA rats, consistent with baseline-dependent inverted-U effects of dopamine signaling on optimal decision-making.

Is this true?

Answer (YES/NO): NO